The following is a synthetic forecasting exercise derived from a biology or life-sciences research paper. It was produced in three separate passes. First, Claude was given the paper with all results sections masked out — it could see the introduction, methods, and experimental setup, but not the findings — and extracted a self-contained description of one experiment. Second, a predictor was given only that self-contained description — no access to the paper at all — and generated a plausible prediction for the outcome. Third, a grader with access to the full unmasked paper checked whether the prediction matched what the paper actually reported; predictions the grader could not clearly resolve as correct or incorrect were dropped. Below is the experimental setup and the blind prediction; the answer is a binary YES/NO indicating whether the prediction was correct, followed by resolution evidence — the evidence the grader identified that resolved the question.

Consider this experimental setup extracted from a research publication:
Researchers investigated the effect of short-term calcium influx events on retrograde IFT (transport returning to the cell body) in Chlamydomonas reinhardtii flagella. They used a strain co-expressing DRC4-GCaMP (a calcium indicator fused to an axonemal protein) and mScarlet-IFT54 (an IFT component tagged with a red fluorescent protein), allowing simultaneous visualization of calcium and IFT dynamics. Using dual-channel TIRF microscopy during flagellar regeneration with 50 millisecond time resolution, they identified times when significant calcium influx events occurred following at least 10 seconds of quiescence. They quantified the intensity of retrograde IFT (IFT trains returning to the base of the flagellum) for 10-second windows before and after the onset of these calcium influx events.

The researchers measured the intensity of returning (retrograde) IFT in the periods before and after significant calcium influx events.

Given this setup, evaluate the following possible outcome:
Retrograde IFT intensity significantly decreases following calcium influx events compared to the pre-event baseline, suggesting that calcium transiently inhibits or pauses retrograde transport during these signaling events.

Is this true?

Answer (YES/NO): NO